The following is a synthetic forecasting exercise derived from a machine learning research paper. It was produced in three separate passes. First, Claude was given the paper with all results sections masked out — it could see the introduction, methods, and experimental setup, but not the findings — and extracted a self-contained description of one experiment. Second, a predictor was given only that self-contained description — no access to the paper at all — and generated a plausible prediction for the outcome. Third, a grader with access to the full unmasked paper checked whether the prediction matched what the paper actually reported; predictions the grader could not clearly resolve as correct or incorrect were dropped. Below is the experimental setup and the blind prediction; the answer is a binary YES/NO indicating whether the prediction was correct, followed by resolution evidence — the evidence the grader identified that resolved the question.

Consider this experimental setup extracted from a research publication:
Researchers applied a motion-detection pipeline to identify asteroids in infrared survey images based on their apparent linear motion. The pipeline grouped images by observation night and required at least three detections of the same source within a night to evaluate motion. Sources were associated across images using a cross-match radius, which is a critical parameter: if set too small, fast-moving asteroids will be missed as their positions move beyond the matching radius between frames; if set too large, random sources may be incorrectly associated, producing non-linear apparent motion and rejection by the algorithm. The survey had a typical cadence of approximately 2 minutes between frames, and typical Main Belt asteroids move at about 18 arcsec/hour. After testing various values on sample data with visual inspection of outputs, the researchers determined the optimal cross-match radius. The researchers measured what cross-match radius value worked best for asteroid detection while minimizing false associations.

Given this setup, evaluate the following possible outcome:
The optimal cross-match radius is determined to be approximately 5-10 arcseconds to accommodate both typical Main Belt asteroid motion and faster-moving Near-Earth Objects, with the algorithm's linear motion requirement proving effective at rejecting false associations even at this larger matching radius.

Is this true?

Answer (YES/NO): NO